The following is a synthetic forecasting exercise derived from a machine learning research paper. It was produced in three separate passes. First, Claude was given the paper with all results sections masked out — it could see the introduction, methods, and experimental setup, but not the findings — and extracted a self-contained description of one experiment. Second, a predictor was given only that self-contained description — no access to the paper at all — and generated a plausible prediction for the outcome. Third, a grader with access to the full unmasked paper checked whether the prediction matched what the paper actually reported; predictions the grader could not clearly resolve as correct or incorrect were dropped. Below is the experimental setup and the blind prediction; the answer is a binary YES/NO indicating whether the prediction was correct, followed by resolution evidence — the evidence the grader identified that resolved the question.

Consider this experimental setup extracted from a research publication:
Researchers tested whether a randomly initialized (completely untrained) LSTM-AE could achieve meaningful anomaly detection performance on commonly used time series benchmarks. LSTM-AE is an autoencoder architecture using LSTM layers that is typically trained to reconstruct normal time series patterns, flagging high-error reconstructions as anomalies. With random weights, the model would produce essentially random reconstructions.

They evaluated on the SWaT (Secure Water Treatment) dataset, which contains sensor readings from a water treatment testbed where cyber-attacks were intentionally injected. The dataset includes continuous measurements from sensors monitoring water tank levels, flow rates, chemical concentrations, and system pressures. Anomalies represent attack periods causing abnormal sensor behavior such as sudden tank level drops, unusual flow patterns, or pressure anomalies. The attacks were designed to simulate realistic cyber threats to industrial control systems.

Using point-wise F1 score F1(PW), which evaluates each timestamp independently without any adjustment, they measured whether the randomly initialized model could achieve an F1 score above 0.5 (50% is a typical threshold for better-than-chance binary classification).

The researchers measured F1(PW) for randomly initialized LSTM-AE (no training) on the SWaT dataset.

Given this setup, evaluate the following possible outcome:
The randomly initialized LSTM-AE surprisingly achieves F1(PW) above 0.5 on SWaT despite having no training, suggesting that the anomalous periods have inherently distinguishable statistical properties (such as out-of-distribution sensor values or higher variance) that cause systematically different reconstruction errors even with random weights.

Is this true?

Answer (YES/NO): YES